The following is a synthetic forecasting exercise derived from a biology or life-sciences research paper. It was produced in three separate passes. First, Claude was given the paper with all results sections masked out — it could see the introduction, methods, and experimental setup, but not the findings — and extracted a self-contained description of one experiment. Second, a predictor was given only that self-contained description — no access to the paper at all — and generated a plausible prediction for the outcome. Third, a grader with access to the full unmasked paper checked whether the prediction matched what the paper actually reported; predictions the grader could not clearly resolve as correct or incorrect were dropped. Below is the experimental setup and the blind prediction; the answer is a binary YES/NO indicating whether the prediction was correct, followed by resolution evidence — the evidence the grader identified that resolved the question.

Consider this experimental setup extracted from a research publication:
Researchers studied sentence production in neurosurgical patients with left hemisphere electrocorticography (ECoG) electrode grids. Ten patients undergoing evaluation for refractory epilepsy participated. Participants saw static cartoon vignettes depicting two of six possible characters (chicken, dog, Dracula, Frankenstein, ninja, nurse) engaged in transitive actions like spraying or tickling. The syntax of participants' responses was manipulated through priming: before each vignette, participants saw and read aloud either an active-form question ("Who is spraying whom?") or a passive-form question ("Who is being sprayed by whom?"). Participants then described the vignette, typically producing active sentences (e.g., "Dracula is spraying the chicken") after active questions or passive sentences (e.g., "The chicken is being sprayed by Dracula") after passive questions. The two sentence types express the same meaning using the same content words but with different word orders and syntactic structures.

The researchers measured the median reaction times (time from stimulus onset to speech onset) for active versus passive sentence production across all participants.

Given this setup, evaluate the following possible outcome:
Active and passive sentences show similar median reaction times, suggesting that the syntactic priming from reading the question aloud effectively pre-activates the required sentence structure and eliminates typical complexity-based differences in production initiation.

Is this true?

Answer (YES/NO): NO